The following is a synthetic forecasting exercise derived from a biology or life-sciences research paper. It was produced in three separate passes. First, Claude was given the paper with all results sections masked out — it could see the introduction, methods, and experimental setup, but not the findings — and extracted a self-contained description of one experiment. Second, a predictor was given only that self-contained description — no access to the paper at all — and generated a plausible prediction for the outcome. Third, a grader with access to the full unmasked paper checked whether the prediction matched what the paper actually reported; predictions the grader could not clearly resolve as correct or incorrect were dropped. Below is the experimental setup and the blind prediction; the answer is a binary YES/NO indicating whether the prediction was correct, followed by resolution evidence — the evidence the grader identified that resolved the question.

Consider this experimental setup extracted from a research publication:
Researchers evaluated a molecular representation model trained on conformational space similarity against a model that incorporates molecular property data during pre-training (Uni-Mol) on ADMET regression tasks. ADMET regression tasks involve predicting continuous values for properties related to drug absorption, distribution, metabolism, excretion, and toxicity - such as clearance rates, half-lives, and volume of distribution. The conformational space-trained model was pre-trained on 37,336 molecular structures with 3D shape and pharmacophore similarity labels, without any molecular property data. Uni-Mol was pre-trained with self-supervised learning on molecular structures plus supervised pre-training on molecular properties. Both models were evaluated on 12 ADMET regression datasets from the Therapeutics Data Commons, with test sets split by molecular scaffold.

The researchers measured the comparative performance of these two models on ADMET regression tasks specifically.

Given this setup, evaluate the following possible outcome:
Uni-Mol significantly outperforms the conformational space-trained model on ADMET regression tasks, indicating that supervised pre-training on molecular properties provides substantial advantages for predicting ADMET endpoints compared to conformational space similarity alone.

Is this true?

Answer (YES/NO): NO